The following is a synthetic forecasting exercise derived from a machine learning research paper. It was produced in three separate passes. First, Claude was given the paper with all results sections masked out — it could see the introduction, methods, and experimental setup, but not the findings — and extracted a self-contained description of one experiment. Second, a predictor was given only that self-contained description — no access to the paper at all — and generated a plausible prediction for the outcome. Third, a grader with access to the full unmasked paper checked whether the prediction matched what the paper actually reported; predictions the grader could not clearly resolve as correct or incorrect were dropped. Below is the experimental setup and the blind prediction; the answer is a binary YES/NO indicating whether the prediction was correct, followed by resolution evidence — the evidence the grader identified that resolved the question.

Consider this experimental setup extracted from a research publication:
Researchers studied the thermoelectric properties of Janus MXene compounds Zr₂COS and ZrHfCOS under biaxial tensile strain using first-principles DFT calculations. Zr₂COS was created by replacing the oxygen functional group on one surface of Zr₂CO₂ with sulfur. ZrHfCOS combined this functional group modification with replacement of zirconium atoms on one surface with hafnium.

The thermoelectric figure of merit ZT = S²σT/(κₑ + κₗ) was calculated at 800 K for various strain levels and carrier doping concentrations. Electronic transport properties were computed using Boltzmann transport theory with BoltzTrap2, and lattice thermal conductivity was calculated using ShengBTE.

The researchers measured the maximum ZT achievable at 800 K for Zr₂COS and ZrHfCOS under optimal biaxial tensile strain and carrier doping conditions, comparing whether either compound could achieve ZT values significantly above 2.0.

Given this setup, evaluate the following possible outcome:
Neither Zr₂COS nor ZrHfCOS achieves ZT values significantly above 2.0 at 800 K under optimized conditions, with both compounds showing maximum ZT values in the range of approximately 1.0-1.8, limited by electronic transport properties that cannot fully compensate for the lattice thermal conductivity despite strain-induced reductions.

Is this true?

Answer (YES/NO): NO